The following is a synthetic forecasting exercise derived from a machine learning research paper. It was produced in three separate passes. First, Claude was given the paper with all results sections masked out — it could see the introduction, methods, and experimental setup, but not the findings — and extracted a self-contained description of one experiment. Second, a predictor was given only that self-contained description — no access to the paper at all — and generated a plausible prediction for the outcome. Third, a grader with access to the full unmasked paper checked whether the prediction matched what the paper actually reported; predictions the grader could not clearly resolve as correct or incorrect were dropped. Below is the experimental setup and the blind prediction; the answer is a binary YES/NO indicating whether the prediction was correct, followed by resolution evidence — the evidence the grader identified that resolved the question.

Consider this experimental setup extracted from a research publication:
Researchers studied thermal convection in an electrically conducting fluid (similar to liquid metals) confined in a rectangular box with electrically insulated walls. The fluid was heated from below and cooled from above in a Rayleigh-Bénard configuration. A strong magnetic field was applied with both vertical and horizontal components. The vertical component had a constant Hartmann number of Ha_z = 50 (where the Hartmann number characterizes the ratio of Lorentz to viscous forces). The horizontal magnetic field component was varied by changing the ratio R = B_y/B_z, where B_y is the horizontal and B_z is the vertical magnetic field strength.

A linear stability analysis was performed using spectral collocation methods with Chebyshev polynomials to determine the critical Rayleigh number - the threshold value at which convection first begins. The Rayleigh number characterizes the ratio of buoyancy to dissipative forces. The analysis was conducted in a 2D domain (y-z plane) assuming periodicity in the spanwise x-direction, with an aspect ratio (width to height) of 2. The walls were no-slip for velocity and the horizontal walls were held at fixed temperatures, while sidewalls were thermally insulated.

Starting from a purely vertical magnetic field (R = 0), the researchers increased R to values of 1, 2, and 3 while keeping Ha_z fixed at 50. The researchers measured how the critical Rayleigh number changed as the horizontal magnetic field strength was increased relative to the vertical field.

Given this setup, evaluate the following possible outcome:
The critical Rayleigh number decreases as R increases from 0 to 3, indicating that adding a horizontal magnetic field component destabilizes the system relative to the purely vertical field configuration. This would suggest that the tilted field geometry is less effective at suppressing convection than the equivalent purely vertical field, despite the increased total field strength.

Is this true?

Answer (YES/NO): NO